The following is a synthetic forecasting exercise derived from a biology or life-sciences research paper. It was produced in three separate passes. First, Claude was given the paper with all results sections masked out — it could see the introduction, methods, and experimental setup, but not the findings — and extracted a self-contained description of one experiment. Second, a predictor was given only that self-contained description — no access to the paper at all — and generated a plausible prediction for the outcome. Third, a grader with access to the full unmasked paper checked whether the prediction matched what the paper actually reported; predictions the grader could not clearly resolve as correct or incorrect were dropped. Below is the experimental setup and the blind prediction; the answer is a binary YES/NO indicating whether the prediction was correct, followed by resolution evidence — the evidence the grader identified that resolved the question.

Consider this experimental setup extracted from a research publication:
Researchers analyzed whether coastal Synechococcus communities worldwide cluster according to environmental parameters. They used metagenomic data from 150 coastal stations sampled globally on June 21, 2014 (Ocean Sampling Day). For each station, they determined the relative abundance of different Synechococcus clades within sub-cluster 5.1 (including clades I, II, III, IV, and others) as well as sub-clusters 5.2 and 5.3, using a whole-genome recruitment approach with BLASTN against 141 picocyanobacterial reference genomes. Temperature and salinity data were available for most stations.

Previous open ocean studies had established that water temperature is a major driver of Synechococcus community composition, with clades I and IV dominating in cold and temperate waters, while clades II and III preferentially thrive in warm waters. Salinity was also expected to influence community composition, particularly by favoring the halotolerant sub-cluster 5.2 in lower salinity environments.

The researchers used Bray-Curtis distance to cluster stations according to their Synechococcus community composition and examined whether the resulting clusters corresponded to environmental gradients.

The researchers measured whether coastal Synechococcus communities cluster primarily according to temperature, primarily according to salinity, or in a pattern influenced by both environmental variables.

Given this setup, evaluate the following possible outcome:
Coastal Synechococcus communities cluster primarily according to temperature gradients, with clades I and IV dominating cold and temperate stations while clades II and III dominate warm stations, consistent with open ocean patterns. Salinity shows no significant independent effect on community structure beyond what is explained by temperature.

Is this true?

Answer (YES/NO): NO